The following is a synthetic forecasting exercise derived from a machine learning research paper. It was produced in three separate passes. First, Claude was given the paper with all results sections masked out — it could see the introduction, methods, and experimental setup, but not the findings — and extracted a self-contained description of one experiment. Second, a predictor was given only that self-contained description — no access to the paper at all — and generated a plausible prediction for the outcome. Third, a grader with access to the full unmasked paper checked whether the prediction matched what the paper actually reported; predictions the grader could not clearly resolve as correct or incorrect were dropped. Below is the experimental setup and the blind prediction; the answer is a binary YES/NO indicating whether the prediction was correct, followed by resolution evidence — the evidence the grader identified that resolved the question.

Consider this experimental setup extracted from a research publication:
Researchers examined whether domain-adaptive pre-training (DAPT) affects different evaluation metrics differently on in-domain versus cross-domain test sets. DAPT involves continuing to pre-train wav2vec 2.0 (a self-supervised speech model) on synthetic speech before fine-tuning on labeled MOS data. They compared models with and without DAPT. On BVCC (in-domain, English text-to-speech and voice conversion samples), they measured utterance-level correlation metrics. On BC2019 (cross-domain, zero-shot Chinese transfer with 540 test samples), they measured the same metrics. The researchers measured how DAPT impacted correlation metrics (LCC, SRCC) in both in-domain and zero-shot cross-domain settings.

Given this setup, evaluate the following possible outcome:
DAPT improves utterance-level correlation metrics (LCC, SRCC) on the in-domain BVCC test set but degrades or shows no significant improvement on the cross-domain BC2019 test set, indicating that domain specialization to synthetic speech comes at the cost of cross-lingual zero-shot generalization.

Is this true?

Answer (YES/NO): NO